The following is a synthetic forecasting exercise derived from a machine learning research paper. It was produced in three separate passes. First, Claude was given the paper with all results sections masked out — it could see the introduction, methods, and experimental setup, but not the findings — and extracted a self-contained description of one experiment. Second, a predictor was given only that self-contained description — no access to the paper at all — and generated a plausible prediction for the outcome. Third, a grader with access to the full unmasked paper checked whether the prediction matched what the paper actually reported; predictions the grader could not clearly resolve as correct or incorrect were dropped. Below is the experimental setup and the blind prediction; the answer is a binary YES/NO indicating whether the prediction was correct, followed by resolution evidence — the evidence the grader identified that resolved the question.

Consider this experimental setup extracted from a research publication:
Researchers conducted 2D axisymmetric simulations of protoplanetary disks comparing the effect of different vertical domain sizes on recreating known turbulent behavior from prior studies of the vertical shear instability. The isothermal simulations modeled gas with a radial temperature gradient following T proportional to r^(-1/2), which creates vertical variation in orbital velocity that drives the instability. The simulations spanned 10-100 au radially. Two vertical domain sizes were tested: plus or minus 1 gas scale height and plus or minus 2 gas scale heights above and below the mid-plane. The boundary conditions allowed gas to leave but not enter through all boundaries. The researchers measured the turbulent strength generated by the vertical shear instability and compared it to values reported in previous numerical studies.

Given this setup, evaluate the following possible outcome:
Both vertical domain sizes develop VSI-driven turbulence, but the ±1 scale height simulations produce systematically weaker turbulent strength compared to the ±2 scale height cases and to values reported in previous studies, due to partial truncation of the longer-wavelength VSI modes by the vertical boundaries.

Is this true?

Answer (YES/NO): NO